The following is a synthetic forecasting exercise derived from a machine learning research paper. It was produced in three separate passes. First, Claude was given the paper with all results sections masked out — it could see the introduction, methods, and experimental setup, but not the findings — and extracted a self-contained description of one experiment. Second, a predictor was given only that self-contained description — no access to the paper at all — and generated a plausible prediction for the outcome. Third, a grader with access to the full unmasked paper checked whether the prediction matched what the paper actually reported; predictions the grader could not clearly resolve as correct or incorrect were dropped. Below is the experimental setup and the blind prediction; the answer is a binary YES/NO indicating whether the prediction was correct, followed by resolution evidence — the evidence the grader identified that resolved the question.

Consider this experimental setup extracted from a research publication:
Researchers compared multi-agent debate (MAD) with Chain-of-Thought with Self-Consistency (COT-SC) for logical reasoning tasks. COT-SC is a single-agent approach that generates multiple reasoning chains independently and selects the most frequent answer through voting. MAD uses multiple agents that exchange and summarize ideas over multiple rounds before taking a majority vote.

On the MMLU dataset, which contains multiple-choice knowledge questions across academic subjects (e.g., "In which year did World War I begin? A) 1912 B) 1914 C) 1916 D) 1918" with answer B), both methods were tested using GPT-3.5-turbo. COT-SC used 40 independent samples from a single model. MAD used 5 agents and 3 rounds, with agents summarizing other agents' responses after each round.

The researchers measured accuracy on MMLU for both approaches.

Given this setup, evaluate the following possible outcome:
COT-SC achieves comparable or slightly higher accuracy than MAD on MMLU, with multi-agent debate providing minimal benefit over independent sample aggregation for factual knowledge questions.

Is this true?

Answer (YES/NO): YES